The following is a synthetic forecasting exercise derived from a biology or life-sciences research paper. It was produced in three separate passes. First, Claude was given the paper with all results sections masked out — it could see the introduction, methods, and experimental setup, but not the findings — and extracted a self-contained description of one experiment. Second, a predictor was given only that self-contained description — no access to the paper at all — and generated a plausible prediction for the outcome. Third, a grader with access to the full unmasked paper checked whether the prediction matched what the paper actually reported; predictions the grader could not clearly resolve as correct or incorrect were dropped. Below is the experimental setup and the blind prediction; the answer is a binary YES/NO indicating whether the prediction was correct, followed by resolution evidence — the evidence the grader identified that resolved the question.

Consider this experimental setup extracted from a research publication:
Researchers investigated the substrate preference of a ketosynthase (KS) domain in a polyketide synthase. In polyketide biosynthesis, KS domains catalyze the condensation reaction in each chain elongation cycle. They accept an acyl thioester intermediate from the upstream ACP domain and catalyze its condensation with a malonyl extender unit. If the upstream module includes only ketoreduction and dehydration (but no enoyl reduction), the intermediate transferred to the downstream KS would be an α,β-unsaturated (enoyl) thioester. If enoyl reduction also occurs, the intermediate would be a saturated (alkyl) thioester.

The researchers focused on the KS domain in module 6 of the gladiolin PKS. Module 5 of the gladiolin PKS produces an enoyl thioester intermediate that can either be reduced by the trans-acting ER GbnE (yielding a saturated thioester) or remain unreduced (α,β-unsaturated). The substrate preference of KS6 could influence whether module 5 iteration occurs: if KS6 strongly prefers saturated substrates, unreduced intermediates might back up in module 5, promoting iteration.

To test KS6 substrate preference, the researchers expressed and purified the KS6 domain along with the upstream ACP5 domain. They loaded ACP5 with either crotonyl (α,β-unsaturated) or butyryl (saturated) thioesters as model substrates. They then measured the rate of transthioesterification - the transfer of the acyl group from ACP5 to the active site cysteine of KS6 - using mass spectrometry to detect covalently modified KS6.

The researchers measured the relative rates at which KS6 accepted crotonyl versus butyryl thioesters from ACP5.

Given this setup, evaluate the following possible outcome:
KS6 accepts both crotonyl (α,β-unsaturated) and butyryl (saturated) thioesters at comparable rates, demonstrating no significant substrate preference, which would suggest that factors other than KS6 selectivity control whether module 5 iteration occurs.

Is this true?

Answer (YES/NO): NO